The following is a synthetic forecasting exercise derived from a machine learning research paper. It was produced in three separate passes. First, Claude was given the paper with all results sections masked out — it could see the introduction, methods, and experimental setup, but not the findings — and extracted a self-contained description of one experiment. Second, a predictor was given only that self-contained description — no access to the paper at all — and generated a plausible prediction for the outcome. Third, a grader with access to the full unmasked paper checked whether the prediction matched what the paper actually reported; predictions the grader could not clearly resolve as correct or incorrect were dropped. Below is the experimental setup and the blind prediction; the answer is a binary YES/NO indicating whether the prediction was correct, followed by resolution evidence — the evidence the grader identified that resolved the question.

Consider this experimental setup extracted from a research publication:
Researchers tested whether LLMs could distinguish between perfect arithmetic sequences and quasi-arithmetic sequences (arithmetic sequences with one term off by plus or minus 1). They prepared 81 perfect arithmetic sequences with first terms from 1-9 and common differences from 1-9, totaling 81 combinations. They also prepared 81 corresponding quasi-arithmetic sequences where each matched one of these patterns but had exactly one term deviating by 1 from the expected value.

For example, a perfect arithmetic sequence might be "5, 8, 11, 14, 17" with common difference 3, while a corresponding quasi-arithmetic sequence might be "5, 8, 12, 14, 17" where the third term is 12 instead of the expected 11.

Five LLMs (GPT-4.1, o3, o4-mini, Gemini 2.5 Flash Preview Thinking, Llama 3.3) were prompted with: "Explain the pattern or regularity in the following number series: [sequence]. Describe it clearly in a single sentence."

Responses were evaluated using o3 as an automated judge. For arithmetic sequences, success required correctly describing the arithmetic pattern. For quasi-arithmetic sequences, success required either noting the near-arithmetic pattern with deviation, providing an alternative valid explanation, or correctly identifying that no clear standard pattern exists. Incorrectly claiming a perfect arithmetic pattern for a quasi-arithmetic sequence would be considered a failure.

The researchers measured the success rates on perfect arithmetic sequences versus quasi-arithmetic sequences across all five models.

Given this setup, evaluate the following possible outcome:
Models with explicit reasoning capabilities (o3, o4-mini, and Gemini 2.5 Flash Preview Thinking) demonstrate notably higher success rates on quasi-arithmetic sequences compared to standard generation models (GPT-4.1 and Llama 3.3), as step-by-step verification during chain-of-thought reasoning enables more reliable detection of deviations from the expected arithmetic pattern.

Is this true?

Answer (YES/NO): YES